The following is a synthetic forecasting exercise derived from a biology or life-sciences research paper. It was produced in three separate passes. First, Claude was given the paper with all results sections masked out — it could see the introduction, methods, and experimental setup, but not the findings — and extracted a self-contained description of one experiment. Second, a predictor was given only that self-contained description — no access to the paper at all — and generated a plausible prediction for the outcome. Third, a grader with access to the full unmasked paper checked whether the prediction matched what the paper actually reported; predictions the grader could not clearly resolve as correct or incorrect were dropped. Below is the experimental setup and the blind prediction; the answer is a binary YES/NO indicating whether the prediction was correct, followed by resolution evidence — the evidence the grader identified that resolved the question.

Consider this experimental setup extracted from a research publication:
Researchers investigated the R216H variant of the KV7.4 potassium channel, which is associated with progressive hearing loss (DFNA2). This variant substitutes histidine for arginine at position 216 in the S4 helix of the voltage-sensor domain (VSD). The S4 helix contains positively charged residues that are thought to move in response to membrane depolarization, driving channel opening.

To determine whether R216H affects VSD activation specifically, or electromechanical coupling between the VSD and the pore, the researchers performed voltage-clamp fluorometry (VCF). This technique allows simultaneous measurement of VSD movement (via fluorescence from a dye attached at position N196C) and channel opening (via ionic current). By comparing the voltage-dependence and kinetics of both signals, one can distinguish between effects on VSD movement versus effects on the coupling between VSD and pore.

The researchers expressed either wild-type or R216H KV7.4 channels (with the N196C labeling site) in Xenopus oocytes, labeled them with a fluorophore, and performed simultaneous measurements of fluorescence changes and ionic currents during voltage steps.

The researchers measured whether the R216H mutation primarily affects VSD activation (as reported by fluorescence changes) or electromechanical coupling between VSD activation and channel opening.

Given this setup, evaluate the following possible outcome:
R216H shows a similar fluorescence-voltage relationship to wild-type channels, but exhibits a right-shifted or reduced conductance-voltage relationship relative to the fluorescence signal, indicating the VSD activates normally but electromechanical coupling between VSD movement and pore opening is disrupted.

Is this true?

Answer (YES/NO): NO